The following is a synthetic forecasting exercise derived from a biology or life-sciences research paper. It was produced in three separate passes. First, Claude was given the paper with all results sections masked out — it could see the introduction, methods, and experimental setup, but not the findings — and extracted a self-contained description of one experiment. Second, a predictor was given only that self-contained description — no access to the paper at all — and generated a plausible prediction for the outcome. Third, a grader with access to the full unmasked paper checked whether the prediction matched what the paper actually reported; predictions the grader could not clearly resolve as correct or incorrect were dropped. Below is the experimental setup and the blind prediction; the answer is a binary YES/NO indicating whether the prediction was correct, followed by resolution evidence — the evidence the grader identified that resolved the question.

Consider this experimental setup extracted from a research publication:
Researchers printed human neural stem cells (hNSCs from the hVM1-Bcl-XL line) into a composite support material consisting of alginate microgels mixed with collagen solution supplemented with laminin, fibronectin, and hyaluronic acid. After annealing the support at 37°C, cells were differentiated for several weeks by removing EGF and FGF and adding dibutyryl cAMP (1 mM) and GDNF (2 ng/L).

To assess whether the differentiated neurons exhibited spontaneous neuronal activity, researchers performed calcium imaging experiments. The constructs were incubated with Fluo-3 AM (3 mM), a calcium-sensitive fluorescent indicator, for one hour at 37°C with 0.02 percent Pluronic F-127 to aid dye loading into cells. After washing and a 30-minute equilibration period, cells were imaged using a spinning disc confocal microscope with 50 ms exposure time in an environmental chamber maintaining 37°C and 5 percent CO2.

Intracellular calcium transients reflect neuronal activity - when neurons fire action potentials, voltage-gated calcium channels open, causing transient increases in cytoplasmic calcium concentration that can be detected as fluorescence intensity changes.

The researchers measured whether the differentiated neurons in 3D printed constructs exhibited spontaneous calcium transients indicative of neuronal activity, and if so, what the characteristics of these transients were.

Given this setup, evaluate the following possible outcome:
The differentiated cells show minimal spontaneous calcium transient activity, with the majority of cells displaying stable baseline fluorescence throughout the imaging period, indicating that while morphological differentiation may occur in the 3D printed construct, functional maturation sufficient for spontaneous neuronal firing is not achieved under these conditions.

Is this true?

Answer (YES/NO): NO